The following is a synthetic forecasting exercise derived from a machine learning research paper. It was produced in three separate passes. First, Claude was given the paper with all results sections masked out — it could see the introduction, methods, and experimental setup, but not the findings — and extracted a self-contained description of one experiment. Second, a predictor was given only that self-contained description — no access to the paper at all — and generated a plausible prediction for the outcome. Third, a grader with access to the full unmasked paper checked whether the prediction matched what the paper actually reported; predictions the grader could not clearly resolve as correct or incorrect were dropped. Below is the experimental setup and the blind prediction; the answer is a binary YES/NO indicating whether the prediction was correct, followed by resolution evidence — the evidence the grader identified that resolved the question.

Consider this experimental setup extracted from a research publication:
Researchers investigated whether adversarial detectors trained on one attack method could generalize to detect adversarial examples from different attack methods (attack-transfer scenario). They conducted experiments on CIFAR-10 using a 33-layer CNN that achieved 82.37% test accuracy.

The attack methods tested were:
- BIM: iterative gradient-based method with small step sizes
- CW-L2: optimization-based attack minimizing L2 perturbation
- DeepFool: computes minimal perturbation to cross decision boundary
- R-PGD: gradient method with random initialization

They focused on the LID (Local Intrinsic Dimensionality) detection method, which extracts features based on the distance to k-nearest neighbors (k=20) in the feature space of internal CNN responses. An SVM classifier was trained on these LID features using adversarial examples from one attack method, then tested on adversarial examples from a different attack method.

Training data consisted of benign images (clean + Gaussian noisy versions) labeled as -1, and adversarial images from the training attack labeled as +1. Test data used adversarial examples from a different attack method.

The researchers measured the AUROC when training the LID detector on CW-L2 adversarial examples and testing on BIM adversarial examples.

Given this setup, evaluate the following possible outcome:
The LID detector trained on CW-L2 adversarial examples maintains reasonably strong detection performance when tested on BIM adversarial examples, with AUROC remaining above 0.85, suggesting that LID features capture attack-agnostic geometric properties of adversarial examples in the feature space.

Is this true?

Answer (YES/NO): YES